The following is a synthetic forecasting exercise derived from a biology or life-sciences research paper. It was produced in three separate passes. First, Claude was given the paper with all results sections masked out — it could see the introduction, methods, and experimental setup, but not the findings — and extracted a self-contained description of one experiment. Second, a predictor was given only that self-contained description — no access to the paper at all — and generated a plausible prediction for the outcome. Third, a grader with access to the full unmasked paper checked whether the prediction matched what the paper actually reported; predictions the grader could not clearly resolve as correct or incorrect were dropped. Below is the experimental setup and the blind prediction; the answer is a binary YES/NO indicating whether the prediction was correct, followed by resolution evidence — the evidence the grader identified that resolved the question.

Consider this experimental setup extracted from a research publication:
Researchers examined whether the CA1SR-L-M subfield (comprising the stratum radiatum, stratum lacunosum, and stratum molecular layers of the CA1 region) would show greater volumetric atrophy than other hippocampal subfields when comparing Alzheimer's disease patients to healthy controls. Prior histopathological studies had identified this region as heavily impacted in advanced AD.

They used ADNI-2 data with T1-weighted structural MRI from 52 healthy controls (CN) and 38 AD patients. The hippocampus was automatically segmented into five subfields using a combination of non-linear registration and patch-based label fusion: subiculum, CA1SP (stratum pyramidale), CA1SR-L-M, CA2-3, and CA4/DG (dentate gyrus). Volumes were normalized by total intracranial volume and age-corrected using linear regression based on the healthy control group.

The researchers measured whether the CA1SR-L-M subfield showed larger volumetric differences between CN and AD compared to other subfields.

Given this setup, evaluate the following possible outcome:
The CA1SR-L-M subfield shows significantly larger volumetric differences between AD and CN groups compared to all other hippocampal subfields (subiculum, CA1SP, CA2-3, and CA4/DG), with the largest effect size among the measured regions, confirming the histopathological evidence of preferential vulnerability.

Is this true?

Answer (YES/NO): NO